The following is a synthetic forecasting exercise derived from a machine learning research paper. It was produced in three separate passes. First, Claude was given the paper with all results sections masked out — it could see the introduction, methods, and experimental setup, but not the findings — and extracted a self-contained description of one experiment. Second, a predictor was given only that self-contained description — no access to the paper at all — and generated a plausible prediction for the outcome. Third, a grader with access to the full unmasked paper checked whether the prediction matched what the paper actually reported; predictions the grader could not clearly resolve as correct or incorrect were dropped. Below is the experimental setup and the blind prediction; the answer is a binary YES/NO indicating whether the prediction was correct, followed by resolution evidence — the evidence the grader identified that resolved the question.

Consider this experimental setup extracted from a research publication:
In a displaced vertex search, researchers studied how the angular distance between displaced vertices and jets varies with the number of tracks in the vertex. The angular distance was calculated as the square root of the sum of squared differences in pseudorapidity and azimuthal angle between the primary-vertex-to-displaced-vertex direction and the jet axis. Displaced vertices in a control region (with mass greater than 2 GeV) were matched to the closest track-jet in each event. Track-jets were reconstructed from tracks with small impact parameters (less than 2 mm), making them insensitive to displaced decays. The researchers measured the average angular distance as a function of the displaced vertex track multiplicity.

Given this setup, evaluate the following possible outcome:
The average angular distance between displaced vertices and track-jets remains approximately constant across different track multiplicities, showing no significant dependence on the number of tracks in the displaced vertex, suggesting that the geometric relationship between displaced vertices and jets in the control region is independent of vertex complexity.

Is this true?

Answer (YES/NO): NO